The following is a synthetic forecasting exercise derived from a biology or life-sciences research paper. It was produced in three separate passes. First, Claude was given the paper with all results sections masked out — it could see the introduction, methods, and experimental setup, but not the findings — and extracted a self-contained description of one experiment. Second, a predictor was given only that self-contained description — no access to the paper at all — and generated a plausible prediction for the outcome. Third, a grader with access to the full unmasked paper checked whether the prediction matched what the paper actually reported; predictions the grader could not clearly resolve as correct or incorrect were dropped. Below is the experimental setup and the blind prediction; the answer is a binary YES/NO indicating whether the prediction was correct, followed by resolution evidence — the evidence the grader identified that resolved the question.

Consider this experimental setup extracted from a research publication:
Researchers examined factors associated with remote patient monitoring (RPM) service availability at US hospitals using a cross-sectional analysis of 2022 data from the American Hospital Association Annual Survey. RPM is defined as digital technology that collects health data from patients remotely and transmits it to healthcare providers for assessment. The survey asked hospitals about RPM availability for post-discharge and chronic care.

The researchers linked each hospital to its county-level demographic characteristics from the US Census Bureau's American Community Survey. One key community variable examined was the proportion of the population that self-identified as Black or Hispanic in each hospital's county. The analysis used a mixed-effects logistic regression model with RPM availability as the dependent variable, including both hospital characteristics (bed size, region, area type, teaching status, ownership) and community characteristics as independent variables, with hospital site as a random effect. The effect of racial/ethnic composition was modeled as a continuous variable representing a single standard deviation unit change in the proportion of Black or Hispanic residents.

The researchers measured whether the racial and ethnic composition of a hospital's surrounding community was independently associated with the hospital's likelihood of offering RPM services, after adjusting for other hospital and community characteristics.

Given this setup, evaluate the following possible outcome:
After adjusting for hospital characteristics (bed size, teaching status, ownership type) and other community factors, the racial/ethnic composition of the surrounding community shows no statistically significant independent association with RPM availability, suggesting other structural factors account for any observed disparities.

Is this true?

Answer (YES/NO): NO